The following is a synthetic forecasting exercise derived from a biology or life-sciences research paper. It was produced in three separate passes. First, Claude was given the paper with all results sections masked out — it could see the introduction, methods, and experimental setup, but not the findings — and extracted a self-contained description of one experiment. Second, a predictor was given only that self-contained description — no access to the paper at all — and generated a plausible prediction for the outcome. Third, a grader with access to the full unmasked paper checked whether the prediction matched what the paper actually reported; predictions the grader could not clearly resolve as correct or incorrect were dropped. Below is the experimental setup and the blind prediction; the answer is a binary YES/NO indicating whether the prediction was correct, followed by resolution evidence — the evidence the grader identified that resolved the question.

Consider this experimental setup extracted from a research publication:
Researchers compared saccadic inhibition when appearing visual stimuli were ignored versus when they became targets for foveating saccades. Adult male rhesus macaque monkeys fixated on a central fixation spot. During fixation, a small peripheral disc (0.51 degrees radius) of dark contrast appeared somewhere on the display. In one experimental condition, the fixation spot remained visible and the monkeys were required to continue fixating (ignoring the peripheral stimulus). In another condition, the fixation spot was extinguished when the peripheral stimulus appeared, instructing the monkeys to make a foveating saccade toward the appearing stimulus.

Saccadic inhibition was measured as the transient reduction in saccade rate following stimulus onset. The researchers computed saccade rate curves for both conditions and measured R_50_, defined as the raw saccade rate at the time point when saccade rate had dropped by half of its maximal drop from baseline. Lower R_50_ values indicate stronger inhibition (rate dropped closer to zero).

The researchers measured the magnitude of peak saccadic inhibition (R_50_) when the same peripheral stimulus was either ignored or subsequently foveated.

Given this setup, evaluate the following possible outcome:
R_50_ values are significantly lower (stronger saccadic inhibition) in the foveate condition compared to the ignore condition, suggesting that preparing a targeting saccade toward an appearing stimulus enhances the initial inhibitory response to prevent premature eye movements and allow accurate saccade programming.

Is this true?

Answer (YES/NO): YES